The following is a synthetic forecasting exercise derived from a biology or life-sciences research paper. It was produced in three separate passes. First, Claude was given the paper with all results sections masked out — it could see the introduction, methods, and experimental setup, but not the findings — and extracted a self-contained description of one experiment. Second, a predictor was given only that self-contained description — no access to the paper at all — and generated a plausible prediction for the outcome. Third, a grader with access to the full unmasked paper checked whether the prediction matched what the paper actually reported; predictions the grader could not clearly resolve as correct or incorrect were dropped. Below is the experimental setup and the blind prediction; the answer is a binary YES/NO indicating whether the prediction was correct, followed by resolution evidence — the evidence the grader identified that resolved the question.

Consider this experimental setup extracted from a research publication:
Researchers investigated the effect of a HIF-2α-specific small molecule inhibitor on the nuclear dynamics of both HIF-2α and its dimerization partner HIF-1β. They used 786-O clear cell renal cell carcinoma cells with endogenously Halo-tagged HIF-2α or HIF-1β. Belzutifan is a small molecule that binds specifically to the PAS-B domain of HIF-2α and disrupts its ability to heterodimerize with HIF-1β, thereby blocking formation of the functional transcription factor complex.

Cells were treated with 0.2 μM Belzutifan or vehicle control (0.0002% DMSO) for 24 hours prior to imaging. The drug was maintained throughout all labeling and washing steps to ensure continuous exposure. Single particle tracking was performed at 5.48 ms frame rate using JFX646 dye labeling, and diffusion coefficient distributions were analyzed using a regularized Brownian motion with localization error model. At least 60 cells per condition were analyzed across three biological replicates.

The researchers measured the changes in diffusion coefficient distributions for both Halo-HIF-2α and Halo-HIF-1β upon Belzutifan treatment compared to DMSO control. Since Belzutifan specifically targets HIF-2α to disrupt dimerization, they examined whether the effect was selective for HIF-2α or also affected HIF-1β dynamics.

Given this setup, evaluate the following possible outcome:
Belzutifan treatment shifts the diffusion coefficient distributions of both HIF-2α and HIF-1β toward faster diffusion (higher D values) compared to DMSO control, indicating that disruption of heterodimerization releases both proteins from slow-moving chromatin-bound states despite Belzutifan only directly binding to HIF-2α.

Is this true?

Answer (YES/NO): NO